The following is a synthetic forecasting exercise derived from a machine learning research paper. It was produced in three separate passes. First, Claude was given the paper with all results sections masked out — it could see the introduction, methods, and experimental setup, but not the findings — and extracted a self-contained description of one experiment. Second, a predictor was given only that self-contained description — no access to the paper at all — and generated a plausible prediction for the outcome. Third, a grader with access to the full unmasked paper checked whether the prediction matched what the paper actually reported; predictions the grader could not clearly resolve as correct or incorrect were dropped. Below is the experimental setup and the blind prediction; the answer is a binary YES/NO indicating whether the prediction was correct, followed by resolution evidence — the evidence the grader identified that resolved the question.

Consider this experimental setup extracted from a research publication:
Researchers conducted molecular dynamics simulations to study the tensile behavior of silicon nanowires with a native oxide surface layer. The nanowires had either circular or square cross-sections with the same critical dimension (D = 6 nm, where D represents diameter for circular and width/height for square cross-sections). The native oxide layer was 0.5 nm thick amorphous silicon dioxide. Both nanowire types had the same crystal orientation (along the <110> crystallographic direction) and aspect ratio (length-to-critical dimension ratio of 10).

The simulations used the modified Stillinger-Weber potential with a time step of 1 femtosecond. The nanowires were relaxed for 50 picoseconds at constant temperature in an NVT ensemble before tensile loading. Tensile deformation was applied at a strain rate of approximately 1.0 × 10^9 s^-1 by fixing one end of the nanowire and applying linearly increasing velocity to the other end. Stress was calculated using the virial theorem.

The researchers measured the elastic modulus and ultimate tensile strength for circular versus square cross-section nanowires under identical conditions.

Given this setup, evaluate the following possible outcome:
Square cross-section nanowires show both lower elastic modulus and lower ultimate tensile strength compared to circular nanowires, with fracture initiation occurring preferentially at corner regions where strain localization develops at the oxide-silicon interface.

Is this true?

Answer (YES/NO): NO